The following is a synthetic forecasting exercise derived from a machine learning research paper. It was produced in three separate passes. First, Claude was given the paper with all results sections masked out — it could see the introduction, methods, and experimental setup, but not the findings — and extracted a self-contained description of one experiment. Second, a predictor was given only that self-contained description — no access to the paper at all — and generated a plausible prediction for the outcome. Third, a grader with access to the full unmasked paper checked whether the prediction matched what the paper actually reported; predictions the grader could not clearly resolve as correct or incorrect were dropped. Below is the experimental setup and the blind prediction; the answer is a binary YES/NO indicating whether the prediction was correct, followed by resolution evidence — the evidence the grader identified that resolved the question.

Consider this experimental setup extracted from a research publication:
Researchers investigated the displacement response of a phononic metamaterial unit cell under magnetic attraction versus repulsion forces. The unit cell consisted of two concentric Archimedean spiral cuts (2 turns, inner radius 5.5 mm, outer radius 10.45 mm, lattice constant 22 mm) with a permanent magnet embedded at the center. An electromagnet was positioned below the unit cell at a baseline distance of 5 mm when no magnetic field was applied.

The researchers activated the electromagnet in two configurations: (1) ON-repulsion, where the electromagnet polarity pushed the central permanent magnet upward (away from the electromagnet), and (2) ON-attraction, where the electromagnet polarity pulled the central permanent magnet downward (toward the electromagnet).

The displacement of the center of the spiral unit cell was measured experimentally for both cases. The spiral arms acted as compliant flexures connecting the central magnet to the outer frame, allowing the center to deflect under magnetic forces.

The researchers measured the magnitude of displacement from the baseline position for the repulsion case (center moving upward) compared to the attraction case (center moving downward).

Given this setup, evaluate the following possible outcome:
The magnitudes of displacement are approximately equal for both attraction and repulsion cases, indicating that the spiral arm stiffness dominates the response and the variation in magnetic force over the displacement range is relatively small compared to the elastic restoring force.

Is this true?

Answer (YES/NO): NO